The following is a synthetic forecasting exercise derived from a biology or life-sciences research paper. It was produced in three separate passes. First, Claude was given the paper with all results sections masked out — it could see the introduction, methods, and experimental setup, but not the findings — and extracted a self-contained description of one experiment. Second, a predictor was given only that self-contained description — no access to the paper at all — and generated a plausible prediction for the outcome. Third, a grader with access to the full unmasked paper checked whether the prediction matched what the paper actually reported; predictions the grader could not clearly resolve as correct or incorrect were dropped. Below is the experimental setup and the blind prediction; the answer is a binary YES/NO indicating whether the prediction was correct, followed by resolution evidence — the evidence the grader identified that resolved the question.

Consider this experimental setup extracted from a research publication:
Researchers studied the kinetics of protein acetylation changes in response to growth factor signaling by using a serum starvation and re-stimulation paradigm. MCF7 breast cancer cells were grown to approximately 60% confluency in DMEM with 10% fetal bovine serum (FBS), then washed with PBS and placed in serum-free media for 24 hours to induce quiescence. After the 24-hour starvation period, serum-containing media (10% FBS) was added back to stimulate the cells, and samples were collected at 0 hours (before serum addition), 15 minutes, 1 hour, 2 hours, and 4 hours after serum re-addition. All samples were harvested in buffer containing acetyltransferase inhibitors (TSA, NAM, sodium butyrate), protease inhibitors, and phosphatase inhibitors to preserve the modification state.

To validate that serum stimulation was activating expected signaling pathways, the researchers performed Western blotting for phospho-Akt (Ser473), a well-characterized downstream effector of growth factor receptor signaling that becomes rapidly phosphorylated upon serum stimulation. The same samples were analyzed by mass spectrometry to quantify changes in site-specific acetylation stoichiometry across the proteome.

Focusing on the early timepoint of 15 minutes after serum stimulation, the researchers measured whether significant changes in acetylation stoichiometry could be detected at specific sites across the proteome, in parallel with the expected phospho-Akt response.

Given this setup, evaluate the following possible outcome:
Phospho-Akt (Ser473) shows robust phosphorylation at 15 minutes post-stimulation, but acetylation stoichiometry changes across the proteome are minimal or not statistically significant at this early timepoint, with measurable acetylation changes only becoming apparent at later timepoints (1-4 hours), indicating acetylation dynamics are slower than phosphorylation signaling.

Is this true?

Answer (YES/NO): NO